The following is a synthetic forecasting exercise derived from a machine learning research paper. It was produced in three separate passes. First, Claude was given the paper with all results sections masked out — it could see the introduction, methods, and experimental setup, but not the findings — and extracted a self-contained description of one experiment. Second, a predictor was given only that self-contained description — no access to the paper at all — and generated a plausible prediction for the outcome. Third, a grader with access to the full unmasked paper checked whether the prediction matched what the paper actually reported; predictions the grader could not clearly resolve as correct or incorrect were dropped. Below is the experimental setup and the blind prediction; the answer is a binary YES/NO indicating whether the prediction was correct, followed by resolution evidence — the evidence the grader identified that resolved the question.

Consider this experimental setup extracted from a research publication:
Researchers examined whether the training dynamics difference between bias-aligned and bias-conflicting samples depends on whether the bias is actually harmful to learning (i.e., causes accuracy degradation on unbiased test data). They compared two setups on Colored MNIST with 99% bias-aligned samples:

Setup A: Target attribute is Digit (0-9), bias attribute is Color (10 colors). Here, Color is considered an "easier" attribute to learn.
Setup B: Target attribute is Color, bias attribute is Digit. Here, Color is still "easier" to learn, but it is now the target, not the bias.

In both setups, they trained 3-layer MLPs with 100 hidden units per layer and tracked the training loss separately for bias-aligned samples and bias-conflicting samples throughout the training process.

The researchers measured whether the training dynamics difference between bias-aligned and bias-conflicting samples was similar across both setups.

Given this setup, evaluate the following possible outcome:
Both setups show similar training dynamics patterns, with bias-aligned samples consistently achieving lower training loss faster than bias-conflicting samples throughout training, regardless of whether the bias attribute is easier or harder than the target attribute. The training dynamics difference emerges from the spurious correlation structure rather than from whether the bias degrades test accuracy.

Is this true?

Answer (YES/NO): NO